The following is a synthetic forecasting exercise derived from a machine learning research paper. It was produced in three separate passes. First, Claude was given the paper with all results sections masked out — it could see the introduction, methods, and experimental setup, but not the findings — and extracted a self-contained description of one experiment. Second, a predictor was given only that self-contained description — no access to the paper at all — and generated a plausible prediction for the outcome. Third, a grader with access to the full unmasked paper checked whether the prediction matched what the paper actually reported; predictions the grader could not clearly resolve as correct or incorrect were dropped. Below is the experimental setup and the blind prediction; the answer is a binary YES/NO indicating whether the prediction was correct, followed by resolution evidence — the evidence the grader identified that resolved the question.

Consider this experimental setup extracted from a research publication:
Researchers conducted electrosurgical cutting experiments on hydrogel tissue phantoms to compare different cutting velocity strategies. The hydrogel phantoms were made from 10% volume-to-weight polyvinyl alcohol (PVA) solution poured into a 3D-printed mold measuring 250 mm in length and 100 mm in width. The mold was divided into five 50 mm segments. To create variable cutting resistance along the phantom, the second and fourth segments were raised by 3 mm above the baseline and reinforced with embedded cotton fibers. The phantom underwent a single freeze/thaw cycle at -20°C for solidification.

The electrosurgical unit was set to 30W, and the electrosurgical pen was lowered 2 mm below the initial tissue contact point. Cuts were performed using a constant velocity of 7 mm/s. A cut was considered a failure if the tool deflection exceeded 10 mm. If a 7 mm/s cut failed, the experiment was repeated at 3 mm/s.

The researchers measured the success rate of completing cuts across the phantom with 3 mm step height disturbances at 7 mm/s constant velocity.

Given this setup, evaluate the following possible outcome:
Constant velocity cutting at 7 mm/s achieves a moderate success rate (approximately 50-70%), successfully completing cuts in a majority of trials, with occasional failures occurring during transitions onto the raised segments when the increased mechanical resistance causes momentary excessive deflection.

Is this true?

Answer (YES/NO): NO